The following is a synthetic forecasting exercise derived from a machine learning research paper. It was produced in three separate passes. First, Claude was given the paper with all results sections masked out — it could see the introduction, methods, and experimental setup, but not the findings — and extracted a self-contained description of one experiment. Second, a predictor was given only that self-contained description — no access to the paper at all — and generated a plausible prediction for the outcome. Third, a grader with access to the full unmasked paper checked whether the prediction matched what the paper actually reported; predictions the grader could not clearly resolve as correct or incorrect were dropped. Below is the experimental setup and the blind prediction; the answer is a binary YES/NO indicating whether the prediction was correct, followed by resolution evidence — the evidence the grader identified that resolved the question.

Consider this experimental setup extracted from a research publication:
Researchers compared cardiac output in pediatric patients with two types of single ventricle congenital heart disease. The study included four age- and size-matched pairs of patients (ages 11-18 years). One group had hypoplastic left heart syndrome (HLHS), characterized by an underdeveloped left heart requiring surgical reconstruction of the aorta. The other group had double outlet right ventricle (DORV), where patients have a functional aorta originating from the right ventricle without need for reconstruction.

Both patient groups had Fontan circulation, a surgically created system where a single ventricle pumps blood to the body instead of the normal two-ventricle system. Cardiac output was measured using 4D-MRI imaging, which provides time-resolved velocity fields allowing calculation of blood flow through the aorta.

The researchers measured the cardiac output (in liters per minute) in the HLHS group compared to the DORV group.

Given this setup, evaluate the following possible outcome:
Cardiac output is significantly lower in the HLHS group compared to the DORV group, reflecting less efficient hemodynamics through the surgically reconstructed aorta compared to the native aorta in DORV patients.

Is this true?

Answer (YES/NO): NO